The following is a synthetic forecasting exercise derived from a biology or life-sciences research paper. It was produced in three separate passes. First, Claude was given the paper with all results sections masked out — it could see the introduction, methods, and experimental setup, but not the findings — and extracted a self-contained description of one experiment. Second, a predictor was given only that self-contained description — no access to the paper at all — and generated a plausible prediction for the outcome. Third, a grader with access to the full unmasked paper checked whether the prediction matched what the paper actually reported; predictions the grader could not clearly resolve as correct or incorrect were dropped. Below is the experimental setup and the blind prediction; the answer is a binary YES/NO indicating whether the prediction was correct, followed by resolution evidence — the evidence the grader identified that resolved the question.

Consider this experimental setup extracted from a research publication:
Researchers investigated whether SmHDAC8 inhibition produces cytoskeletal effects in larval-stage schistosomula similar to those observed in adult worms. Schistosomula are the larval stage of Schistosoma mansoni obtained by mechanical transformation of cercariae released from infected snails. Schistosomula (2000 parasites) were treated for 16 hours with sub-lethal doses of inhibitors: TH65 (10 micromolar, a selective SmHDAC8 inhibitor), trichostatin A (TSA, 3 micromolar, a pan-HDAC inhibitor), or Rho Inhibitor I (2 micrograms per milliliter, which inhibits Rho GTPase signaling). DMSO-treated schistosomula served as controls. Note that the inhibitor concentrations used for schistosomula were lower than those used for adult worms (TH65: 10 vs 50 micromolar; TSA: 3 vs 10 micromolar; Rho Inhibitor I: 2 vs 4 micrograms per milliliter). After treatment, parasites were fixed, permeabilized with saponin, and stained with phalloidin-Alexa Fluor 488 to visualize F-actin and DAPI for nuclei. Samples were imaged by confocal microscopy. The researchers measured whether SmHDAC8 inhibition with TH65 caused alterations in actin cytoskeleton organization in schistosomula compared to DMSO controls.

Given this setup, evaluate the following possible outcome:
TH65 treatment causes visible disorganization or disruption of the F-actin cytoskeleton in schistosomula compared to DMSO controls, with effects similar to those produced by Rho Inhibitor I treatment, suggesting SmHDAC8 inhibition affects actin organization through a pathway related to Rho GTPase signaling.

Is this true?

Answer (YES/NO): YES